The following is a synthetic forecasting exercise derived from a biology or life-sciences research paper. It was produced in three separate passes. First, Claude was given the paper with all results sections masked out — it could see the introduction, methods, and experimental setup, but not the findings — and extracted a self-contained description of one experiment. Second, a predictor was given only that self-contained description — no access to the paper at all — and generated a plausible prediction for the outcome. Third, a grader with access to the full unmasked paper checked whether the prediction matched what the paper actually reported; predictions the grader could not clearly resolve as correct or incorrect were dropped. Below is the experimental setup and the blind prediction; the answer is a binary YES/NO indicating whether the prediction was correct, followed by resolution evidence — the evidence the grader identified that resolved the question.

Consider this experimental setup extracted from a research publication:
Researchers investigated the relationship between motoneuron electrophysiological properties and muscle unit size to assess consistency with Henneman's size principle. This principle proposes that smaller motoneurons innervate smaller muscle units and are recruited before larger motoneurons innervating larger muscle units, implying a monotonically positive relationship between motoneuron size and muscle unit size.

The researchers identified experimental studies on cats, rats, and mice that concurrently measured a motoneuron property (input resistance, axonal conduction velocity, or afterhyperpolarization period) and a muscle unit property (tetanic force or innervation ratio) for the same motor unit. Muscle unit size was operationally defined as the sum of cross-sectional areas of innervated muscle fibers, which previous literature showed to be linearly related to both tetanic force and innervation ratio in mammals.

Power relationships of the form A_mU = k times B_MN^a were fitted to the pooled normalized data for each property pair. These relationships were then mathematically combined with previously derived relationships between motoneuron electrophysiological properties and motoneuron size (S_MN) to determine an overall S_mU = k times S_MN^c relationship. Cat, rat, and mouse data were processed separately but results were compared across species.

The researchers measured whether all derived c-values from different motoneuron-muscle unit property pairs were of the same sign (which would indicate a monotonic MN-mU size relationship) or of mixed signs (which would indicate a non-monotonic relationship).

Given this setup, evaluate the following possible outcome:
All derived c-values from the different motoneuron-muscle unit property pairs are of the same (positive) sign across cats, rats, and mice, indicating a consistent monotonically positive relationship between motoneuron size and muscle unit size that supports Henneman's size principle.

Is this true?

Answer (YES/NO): YES